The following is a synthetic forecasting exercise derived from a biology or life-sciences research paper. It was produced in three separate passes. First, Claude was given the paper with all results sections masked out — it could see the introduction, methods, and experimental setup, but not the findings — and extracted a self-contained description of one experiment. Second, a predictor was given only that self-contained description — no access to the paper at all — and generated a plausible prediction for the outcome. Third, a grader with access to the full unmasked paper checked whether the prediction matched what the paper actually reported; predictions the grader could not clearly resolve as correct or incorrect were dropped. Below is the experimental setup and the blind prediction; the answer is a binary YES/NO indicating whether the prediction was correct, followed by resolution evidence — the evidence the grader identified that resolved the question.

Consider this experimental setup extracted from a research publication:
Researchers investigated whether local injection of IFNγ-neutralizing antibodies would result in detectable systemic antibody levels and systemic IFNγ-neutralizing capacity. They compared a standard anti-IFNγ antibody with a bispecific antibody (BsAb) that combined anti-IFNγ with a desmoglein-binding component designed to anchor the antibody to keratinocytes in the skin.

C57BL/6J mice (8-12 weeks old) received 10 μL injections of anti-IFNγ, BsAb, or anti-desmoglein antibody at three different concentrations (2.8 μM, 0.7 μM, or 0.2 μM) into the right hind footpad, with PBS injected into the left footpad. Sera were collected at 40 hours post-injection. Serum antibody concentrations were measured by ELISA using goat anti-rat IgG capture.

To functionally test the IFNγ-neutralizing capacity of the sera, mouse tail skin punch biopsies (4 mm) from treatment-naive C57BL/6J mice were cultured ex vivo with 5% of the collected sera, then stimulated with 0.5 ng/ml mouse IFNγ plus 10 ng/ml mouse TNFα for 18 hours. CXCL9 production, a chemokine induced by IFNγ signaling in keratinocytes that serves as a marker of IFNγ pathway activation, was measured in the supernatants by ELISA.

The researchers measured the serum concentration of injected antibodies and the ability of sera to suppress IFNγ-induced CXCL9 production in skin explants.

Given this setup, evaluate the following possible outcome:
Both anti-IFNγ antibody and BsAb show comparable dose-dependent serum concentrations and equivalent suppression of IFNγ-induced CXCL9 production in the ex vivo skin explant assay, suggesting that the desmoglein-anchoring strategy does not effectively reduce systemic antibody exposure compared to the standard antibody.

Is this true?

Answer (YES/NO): NO